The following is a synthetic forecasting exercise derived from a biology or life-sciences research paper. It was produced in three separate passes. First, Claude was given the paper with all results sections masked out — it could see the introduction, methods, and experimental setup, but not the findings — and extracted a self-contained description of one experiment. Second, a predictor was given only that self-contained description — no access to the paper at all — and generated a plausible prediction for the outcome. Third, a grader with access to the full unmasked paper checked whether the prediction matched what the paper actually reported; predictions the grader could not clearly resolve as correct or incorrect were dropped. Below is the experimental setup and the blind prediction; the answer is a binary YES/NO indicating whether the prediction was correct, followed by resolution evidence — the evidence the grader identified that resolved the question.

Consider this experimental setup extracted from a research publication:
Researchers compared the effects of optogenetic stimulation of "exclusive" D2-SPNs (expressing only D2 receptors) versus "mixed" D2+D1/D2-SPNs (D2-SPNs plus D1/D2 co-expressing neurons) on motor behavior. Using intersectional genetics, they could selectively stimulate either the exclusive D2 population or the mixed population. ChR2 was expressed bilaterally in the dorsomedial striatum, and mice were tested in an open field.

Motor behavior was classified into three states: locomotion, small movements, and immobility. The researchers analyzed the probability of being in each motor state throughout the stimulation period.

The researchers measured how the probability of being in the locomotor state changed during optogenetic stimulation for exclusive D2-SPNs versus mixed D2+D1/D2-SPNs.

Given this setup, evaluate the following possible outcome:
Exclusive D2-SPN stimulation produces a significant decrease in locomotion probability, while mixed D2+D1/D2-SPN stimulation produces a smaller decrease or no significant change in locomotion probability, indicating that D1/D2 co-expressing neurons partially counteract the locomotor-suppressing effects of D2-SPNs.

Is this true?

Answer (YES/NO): NO